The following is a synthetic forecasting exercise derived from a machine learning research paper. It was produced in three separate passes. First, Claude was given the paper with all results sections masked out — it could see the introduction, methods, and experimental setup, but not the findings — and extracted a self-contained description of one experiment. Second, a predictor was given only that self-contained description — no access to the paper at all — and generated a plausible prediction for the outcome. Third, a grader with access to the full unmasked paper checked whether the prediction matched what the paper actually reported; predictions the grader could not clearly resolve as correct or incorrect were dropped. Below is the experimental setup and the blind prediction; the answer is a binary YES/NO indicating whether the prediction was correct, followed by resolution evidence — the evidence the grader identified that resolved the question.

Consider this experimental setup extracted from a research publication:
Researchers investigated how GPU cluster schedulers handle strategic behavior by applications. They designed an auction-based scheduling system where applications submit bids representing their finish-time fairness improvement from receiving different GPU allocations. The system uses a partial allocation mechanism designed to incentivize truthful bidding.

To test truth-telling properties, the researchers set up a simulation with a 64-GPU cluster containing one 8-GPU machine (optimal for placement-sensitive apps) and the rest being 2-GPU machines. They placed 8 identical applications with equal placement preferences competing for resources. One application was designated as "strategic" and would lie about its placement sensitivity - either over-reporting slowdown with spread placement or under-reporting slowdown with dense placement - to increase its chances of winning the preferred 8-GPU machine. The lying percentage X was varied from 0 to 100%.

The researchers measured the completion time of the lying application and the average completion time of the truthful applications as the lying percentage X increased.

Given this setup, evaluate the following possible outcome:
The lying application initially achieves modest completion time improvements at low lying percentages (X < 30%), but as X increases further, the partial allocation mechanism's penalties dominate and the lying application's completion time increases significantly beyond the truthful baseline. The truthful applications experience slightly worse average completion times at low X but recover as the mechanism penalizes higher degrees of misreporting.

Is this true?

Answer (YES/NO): NO